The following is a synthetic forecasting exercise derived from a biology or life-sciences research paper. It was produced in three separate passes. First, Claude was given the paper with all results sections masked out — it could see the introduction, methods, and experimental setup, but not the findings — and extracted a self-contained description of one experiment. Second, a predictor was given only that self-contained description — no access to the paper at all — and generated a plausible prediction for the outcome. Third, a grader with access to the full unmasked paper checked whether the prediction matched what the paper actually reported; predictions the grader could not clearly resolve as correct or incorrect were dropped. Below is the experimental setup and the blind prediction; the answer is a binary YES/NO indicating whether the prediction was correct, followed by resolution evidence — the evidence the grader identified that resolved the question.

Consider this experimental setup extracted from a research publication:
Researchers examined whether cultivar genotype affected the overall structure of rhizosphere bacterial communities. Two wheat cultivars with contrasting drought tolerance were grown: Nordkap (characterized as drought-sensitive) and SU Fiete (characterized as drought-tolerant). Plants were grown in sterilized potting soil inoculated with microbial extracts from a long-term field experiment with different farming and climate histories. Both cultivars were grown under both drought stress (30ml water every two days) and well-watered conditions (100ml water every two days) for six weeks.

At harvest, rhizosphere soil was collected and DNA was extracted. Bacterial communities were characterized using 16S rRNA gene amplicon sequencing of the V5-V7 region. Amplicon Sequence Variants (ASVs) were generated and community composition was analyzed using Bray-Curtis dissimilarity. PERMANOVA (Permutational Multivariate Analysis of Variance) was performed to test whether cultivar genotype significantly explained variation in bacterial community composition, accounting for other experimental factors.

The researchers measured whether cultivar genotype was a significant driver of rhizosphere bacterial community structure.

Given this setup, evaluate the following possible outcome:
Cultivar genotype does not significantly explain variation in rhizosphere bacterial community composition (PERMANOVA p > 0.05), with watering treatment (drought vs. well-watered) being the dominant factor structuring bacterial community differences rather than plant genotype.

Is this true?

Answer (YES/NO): NO